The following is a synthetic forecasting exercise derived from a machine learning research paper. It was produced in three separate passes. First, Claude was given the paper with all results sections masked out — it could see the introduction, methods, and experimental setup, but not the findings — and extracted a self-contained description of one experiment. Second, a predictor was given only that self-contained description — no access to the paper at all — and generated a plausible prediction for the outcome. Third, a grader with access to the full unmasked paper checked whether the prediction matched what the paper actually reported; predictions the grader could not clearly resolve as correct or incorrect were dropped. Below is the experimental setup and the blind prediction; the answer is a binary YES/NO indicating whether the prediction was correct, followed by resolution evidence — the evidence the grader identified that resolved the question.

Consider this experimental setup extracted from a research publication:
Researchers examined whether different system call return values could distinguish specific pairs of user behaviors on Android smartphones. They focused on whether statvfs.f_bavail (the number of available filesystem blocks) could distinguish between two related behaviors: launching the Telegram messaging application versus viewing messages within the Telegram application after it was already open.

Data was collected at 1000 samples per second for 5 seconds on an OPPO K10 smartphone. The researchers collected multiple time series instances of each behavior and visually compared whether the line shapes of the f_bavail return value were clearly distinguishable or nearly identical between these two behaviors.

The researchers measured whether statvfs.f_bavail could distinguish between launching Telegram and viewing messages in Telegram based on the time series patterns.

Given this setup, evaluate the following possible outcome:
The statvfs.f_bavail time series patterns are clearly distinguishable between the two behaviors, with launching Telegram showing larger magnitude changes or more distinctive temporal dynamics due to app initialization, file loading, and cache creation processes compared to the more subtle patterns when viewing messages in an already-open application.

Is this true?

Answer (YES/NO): NO